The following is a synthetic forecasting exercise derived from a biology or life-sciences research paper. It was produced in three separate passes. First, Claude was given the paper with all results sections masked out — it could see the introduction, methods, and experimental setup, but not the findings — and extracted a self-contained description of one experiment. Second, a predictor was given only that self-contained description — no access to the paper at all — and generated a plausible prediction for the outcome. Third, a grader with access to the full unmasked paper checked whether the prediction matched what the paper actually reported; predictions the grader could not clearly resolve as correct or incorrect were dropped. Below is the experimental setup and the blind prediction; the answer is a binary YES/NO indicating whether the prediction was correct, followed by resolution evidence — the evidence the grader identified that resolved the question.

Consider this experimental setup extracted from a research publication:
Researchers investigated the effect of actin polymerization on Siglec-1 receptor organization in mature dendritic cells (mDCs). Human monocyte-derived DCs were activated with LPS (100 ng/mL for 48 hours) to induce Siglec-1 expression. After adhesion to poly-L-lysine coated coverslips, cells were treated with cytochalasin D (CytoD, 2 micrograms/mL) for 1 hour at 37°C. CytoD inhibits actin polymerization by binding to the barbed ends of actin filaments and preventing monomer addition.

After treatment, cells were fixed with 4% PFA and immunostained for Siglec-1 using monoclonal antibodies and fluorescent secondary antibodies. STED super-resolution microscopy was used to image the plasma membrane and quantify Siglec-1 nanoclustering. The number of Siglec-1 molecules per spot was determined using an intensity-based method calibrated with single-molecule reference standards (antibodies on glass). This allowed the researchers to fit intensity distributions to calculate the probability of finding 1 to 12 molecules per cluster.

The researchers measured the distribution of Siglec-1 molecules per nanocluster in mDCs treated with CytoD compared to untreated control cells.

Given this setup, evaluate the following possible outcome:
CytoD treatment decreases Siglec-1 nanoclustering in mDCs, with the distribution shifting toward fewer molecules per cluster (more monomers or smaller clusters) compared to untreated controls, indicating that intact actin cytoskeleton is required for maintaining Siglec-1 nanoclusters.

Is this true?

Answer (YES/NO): YES